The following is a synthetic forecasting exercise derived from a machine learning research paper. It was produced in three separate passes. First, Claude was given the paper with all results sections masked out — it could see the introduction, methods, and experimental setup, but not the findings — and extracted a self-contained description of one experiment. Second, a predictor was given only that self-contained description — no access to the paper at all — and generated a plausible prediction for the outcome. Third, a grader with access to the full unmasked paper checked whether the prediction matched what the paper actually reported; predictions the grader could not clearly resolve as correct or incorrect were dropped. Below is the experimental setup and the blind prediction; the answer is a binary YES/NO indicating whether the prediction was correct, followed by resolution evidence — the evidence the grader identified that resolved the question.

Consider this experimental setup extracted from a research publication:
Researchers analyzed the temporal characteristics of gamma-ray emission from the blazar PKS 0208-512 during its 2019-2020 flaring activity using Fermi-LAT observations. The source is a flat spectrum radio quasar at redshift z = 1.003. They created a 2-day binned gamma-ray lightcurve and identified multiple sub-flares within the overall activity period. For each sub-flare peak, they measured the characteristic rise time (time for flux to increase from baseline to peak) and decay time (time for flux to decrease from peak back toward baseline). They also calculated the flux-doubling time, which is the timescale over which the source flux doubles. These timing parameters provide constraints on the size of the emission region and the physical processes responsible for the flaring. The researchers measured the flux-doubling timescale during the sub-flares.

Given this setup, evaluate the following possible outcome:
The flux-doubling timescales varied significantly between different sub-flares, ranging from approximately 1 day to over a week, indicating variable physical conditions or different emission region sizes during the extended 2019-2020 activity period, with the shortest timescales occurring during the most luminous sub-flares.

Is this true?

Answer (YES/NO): NO